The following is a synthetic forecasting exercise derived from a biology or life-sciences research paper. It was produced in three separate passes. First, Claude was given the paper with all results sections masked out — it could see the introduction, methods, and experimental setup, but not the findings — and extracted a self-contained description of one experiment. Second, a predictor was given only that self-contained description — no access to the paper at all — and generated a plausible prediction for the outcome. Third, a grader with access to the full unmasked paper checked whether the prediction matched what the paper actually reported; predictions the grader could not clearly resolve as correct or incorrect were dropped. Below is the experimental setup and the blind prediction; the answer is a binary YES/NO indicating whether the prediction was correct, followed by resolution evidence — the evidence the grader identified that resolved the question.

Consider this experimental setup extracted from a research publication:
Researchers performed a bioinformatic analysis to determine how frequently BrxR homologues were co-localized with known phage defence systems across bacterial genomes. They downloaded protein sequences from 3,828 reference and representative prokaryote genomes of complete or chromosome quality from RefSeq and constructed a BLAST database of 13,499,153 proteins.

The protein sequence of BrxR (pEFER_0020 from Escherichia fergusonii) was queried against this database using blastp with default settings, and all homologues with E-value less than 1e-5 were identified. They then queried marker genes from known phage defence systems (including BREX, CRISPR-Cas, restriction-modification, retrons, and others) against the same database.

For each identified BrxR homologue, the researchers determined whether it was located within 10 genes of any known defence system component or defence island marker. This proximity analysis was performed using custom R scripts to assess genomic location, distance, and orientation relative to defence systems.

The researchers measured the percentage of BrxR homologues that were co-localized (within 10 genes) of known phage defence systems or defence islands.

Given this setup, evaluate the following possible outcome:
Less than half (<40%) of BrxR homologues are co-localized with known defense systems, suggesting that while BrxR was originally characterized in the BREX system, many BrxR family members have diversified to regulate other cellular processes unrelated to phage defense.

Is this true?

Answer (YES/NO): NO